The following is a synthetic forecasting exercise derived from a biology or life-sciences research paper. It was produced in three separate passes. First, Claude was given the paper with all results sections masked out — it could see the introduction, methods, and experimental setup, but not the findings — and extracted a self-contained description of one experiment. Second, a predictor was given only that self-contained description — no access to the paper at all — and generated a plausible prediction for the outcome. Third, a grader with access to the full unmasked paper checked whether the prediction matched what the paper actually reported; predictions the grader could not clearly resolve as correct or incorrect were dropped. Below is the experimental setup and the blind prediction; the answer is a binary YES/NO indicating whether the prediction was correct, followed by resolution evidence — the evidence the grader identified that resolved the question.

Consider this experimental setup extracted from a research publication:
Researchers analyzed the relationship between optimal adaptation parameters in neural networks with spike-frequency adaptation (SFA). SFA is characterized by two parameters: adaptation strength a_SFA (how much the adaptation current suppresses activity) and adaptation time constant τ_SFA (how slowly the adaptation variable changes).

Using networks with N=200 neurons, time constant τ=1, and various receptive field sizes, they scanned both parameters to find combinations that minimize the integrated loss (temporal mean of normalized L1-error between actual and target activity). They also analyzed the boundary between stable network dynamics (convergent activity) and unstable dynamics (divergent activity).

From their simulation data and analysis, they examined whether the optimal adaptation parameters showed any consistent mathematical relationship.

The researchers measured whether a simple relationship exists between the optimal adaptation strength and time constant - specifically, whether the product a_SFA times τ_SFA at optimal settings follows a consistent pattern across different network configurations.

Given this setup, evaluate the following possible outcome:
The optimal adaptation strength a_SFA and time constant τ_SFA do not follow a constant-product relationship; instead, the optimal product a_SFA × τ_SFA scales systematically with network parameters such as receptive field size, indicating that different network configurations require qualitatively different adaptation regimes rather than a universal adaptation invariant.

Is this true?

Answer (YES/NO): NO